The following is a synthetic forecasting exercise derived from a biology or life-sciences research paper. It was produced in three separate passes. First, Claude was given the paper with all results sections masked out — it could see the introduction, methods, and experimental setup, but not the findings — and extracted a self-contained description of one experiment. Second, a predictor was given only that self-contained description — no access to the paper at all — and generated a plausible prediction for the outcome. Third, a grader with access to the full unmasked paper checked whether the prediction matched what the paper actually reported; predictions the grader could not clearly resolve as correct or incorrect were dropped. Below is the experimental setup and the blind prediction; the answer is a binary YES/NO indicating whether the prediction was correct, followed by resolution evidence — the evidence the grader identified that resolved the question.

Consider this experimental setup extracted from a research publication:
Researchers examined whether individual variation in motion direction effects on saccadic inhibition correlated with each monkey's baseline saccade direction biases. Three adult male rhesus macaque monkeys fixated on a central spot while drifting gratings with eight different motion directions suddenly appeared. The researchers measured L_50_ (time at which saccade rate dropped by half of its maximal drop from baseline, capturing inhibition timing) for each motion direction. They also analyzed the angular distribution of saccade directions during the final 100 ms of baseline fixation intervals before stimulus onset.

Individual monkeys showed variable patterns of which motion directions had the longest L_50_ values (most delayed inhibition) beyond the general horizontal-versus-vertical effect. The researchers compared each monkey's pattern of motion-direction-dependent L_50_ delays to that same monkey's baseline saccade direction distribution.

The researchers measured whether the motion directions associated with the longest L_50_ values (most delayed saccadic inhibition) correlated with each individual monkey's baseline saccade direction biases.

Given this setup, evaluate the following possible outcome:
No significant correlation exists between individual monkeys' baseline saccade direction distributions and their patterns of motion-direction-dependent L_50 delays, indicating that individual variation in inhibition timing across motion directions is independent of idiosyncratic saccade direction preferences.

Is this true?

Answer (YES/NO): NO